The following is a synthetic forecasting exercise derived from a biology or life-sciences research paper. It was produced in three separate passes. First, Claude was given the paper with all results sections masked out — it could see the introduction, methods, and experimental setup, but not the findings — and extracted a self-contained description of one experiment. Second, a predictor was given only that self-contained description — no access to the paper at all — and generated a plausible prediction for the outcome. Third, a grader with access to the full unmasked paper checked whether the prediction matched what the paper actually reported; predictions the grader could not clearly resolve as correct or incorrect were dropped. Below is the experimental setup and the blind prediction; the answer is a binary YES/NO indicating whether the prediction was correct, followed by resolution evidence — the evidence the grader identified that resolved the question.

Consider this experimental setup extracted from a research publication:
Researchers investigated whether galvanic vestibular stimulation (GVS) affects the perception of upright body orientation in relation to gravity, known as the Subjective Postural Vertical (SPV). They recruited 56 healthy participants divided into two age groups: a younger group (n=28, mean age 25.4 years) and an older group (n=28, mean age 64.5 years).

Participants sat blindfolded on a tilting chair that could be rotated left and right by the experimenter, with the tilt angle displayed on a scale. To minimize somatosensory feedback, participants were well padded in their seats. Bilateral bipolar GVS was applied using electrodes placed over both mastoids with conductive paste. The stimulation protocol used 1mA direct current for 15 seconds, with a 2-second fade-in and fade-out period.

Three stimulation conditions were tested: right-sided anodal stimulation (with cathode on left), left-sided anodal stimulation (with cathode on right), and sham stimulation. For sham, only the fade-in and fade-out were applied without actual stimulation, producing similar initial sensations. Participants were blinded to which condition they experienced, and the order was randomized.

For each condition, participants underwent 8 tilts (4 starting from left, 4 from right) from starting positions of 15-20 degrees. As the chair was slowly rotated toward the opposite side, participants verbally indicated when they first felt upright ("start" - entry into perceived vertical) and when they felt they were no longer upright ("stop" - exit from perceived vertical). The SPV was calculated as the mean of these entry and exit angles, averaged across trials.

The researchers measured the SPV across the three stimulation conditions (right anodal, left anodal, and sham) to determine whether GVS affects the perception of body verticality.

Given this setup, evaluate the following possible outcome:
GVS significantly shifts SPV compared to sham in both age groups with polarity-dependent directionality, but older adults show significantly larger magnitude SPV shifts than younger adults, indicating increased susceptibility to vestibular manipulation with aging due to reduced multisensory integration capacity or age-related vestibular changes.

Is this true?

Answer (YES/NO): NO